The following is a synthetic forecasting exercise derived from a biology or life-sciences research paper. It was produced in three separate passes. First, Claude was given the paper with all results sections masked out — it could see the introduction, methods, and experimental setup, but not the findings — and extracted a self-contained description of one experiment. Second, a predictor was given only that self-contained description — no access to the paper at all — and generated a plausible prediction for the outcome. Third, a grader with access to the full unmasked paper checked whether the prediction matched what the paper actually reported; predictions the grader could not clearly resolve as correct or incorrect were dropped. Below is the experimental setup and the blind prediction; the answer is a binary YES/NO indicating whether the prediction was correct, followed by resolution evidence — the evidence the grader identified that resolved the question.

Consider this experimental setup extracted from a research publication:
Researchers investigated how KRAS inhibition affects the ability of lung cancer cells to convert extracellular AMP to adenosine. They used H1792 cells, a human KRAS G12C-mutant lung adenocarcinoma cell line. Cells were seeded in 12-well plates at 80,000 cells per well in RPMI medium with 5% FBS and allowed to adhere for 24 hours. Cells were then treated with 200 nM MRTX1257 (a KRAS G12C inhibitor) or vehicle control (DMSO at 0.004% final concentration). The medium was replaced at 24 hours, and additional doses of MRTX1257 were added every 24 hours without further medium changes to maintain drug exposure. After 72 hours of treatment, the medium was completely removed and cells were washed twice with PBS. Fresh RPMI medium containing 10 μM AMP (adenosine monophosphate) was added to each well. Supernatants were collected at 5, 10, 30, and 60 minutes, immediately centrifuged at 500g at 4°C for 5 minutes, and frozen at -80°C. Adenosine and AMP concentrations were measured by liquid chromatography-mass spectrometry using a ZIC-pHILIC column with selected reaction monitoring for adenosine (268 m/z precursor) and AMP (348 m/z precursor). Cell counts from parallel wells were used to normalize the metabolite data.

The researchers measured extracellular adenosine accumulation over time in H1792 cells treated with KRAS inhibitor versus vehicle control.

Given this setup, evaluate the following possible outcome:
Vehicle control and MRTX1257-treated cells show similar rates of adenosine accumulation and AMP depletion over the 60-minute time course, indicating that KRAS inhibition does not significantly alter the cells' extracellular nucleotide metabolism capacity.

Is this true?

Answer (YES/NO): NO